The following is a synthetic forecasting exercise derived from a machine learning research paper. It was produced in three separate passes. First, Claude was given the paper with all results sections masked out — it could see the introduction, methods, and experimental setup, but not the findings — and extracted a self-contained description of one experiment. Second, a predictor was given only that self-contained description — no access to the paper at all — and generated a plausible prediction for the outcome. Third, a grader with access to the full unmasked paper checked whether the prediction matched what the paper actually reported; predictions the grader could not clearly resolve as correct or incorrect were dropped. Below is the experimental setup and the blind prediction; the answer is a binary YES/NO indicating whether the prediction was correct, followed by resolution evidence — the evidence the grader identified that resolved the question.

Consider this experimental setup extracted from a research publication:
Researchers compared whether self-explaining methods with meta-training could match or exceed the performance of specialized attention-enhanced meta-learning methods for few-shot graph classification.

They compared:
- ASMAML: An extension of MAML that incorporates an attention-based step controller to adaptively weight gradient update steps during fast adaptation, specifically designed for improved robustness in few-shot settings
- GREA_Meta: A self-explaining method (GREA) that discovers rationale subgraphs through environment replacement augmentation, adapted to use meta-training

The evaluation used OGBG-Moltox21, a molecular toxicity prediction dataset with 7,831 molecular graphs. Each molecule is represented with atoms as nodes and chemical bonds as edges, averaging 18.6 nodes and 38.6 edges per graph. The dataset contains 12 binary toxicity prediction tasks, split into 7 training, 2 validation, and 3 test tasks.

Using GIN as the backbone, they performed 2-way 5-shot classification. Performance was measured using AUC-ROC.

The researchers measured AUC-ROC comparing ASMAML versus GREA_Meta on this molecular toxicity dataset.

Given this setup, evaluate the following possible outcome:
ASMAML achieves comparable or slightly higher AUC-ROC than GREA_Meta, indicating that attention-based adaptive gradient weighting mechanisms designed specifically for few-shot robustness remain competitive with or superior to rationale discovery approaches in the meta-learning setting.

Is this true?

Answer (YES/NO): NO